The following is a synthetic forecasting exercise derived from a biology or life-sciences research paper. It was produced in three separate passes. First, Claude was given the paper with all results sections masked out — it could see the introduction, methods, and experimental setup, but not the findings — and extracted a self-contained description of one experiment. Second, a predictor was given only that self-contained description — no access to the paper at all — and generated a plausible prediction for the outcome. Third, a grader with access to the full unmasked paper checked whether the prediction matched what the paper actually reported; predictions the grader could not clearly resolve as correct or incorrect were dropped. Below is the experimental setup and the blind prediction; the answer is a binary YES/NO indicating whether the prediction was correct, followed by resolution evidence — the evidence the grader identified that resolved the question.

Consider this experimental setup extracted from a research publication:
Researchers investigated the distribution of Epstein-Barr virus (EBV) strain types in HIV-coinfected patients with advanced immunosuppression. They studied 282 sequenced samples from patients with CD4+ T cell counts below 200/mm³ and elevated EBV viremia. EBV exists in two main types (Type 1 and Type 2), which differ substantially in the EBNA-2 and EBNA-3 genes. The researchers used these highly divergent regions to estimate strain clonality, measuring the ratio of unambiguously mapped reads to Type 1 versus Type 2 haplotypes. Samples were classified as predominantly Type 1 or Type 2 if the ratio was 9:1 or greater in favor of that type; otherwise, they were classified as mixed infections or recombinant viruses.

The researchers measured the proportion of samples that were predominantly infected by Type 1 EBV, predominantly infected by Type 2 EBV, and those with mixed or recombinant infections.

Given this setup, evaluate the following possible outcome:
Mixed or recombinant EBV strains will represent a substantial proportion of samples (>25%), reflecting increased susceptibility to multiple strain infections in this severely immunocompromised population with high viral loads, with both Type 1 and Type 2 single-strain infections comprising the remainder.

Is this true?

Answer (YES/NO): YES